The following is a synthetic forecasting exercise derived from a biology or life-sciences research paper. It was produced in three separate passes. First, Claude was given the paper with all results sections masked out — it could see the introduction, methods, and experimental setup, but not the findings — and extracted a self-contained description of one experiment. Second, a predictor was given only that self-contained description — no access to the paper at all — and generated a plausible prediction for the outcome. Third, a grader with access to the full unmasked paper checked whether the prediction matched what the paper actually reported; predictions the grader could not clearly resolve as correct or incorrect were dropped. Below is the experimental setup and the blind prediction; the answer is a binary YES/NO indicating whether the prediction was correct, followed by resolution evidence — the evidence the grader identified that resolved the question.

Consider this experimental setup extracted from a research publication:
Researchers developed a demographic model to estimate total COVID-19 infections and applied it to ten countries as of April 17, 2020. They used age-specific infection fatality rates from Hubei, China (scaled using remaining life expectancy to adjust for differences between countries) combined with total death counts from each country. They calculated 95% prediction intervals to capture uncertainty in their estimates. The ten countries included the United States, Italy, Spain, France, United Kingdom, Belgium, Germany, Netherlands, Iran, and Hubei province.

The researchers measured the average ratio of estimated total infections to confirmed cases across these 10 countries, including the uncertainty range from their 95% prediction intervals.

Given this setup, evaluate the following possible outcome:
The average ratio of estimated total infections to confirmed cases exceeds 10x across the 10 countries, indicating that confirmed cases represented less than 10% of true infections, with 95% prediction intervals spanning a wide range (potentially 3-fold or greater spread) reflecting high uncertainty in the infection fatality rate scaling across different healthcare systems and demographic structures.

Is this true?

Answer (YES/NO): NO